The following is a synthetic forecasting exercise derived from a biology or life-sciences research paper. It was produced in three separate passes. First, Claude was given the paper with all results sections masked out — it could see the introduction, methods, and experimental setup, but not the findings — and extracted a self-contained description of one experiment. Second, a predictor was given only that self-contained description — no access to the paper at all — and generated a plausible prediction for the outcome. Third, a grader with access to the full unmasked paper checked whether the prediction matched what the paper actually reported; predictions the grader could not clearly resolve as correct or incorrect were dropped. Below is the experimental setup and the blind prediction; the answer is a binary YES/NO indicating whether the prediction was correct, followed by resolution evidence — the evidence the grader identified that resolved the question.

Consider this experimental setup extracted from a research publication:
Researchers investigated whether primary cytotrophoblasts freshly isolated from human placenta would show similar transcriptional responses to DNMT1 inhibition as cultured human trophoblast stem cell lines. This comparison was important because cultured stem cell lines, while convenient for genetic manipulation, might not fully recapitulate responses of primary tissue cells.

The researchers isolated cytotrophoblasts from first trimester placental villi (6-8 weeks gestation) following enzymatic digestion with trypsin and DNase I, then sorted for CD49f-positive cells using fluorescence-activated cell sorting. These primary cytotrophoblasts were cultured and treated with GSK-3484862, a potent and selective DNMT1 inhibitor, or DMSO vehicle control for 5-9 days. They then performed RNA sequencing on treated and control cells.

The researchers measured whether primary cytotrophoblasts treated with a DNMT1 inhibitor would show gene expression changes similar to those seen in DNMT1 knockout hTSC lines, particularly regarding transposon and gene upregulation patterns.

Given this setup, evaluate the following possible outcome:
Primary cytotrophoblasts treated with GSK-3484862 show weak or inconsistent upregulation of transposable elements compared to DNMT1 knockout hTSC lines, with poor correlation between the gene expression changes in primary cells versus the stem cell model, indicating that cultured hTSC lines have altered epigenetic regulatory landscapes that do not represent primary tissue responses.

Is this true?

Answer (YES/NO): NO